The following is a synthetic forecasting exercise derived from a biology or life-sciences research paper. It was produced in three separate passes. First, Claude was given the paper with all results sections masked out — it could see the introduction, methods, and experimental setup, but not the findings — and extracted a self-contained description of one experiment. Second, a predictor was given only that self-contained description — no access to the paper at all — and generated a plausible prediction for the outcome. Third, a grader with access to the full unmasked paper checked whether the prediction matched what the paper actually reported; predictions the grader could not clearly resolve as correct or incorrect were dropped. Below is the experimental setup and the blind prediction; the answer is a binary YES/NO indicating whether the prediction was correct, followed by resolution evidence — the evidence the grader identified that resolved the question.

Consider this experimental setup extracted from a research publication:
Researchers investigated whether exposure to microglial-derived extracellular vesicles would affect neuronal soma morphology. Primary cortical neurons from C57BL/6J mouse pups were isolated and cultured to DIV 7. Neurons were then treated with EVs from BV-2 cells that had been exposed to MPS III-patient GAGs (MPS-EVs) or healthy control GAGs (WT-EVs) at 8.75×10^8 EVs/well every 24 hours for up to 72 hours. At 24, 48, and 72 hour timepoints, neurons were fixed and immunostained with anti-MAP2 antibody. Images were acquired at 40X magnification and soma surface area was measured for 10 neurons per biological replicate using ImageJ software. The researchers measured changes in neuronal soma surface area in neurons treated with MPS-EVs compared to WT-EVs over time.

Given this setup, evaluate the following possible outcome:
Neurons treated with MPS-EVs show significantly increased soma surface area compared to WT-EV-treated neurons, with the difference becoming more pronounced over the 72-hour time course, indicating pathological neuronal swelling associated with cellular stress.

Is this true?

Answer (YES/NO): YES